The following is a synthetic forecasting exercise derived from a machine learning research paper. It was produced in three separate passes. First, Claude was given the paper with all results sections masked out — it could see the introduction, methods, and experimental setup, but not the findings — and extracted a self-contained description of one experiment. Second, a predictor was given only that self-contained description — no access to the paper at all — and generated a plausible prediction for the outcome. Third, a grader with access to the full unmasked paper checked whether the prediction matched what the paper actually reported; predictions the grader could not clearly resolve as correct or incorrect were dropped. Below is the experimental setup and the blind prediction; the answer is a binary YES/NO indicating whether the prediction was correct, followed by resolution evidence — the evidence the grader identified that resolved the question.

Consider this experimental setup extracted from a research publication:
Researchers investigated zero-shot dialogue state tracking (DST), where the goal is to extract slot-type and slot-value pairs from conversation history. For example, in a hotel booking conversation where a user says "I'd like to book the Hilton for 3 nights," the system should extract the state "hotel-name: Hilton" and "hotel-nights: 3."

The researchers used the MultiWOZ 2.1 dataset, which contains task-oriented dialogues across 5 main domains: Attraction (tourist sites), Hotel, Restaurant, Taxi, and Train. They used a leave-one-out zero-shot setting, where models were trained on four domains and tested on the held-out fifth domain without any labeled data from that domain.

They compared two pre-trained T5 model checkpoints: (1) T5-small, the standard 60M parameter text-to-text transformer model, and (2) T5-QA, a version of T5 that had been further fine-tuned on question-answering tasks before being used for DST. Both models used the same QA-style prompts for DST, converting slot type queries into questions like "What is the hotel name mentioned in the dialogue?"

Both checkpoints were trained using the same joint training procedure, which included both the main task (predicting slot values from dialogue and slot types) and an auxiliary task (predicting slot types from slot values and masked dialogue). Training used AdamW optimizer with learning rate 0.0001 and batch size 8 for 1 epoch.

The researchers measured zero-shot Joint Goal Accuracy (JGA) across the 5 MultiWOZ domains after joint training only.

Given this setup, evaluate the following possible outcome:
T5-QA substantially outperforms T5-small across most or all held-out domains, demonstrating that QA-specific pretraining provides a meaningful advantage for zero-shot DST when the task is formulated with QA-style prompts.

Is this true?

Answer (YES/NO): NO